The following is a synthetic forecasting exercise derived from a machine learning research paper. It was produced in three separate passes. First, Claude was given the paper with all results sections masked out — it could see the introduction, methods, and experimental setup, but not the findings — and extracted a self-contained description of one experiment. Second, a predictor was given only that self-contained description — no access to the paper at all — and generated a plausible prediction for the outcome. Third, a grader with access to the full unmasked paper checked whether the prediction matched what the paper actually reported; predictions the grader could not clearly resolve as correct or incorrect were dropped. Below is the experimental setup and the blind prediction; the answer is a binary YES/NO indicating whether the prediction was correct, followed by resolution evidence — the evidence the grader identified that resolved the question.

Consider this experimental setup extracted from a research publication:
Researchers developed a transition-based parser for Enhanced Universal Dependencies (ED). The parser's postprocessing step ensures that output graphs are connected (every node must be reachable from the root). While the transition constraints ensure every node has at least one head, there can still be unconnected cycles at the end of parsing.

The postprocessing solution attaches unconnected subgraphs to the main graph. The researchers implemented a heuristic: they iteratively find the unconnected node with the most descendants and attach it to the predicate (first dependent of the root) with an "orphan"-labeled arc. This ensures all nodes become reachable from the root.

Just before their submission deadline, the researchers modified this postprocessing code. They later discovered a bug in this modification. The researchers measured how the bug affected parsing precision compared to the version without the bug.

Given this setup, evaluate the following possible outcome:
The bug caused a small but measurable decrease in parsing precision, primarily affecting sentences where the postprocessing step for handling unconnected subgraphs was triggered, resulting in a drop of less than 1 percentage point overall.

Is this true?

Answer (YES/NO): NO